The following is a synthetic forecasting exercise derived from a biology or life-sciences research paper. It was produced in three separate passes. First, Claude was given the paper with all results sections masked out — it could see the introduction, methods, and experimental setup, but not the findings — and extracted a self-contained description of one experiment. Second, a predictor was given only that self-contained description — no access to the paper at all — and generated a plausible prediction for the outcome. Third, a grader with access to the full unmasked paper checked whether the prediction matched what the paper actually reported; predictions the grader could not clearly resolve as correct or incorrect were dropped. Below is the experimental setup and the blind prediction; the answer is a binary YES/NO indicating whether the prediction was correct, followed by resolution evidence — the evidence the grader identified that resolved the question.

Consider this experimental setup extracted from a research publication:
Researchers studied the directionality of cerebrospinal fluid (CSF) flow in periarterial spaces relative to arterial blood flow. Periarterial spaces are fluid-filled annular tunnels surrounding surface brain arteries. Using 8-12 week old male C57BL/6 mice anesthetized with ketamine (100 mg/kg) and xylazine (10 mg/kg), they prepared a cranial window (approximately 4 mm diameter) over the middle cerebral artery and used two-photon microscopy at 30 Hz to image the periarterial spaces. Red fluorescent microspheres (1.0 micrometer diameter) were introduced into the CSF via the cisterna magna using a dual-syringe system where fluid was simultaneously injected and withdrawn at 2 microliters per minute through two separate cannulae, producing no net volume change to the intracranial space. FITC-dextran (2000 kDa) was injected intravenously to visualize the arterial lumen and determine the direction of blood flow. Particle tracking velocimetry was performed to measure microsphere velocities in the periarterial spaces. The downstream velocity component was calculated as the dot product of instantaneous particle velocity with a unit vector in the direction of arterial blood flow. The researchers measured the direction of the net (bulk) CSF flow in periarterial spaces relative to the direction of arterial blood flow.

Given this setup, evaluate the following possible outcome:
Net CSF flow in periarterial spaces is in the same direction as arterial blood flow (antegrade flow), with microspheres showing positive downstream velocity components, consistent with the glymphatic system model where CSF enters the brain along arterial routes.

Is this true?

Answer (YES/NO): YES